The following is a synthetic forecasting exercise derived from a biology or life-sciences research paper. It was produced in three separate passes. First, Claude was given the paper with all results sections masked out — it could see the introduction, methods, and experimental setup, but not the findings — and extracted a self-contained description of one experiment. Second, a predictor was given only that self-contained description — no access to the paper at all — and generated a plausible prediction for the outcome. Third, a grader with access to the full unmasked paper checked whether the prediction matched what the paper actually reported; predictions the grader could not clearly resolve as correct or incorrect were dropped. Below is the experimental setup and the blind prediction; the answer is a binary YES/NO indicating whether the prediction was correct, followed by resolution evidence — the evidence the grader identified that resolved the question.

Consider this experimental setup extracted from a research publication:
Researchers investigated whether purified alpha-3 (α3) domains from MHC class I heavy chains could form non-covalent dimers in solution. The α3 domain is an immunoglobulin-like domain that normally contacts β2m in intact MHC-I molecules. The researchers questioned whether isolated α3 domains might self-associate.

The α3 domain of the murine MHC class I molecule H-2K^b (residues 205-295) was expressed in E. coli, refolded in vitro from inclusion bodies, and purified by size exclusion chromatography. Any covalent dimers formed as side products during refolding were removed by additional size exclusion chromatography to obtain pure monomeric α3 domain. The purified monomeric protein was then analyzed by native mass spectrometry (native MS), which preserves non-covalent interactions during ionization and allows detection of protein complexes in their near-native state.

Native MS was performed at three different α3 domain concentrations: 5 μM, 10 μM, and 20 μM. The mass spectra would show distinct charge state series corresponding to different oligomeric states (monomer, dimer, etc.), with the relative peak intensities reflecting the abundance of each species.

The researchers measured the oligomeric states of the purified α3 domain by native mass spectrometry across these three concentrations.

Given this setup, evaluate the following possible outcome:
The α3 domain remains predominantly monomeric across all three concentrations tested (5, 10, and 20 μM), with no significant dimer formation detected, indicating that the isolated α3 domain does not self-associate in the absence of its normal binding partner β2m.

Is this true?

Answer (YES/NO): NO